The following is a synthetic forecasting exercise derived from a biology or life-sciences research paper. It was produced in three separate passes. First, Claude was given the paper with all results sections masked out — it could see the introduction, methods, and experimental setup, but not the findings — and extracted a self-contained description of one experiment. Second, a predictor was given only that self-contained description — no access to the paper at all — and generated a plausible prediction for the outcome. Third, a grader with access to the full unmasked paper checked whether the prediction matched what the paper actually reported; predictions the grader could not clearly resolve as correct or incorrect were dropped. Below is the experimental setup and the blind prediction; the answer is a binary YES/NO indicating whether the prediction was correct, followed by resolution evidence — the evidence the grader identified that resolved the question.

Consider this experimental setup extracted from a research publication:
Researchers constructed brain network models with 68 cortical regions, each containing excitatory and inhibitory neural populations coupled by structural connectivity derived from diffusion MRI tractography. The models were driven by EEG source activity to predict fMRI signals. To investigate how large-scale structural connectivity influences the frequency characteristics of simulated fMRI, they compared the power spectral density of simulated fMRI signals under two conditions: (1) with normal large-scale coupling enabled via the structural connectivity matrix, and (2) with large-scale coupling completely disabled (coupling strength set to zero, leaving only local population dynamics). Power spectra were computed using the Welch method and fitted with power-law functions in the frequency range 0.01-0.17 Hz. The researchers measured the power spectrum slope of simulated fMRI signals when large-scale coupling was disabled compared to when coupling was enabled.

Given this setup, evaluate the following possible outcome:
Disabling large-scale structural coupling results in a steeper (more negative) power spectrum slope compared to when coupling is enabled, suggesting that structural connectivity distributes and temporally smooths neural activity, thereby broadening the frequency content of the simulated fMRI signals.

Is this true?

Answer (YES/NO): NO